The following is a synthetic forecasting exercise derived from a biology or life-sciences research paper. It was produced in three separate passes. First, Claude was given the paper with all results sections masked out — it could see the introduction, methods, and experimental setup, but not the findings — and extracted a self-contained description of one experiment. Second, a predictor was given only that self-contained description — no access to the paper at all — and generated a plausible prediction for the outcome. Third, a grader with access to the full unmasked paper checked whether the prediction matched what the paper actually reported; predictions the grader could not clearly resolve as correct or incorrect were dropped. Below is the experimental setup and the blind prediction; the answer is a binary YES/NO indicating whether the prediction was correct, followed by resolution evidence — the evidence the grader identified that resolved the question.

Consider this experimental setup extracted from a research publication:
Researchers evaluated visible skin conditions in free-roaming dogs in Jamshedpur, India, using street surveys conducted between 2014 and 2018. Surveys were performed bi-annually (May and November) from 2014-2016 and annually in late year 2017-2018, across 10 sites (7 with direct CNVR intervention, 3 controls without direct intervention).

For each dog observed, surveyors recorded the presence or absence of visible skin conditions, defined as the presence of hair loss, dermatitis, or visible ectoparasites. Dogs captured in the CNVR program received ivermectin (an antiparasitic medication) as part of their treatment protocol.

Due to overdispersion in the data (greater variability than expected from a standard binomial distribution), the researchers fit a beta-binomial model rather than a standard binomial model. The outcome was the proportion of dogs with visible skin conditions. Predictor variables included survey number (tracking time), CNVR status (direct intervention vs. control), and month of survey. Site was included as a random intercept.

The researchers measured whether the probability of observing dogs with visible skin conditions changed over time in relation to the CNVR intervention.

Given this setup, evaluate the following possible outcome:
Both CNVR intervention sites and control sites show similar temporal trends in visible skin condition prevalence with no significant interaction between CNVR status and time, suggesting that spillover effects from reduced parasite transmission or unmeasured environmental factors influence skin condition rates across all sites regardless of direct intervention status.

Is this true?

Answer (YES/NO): NO